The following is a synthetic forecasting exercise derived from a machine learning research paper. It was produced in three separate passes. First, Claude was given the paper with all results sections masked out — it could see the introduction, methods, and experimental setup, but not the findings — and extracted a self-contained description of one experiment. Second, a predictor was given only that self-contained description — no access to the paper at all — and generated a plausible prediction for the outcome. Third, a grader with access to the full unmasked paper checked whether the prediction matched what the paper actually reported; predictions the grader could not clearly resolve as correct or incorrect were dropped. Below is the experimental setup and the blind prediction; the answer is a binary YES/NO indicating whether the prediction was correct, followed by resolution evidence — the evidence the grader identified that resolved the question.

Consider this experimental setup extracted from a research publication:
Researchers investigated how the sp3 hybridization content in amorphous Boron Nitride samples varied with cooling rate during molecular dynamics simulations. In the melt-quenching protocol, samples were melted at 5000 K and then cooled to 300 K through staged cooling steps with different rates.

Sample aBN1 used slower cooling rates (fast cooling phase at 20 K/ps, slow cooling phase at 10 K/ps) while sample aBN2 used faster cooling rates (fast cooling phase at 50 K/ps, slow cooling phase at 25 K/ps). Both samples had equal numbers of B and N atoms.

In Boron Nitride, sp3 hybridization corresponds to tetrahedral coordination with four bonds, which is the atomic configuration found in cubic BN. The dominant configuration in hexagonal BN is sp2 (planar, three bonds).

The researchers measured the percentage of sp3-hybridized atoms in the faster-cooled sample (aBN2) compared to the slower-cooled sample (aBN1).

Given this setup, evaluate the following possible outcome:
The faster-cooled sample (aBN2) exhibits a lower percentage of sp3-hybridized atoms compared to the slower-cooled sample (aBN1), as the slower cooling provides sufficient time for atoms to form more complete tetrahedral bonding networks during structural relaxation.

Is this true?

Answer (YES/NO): NO